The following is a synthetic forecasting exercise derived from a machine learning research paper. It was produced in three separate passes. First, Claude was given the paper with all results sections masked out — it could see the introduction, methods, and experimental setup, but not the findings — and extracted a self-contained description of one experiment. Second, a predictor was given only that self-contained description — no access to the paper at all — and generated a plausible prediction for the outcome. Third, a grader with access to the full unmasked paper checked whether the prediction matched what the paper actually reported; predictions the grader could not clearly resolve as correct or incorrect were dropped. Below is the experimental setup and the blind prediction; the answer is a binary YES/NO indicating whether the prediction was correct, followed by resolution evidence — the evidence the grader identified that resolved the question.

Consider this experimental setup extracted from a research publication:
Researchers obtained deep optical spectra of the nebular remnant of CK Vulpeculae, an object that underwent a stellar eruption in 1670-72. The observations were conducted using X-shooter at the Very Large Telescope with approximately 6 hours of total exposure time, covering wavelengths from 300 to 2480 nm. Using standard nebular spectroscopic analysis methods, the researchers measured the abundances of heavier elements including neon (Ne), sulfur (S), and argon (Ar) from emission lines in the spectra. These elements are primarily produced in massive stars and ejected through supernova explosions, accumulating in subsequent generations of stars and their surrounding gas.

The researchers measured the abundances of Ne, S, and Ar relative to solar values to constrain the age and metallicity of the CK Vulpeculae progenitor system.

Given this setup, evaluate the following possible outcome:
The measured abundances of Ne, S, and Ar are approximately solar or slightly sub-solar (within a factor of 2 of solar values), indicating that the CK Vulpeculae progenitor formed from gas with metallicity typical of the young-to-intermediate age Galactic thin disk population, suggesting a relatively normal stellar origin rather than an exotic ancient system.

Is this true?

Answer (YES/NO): NO